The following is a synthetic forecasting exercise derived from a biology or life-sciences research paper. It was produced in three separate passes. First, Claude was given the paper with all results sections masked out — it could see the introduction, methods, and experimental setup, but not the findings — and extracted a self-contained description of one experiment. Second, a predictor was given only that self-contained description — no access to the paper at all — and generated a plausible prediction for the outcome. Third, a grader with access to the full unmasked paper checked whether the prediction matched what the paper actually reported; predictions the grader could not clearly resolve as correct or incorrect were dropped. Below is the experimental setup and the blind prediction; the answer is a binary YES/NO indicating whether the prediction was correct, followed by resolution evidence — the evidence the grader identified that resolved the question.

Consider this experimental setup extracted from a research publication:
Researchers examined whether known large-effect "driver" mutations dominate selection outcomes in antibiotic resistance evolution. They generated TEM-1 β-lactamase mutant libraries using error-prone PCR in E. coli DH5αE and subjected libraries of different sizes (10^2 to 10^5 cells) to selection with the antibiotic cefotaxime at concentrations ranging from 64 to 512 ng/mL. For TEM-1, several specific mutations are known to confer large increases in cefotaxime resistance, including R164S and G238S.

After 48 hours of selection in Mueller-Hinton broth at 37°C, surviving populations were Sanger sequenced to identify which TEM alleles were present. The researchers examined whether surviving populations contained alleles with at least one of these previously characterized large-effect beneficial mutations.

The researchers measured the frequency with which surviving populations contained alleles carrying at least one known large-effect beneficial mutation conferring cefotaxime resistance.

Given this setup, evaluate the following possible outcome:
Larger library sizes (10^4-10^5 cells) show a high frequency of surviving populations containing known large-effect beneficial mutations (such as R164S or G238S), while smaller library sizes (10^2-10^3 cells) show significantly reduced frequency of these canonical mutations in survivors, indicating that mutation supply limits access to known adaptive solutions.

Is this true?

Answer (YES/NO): NO